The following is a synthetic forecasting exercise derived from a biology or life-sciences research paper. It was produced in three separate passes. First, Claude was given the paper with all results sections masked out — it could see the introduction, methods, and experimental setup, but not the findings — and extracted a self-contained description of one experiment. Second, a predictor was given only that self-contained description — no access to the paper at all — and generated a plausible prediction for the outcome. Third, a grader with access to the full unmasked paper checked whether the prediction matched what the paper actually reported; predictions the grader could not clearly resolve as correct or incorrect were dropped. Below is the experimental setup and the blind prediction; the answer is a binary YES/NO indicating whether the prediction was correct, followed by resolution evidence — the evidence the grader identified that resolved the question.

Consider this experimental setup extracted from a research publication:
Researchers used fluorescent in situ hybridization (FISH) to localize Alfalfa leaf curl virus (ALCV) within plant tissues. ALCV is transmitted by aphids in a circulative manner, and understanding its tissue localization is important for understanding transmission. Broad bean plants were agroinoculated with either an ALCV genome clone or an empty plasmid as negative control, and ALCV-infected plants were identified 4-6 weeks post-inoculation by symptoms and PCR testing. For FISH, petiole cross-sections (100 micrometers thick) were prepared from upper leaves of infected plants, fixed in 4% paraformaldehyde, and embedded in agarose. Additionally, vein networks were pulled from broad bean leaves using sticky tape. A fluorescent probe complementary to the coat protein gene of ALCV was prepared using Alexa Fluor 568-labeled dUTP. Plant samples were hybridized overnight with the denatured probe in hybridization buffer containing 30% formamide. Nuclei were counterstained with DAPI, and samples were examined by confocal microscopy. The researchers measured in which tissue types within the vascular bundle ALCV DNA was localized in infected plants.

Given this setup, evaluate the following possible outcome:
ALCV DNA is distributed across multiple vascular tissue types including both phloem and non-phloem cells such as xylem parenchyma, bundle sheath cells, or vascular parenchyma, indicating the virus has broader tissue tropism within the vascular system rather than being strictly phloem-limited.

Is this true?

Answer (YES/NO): NO